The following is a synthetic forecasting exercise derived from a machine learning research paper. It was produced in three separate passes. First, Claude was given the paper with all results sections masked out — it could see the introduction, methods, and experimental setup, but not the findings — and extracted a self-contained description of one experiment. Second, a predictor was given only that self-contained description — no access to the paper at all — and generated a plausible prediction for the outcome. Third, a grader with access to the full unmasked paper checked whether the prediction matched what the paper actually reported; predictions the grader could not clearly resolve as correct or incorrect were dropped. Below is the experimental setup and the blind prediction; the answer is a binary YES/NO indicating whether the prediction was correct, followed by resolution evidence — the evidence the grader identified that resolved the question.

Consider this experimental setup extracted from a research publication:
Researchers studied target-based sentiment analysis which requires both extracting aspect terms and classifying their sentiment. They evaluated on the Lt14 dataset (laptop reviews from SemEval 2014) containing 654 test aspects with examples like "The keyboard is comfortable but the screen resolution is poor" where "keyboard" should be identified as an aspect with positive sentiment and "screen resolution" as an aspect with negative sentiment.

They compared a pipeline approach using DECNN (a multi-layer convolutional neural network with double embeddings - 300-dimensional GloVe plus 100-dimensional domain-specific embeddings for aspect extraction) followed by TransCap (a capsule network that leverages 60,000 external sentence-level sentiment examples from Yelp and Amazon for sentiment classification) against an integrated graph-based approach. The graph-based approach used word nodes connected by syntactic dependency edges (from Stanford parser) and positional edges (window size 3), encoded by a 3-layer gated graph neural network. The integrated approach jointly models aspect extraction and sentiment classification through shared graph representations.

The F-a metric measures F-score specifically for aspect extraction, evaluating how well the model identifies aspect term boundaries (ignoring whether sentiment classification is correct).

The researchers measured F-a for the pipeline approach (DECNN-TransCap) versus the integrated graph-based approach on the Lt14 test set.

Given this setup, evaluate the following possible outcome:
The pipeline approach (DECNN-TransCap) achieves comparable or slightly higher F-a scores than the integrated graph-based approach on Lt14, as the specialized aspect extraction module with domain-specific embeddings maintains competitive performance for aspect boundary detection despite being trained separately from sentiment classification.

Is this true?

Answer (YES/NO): YES